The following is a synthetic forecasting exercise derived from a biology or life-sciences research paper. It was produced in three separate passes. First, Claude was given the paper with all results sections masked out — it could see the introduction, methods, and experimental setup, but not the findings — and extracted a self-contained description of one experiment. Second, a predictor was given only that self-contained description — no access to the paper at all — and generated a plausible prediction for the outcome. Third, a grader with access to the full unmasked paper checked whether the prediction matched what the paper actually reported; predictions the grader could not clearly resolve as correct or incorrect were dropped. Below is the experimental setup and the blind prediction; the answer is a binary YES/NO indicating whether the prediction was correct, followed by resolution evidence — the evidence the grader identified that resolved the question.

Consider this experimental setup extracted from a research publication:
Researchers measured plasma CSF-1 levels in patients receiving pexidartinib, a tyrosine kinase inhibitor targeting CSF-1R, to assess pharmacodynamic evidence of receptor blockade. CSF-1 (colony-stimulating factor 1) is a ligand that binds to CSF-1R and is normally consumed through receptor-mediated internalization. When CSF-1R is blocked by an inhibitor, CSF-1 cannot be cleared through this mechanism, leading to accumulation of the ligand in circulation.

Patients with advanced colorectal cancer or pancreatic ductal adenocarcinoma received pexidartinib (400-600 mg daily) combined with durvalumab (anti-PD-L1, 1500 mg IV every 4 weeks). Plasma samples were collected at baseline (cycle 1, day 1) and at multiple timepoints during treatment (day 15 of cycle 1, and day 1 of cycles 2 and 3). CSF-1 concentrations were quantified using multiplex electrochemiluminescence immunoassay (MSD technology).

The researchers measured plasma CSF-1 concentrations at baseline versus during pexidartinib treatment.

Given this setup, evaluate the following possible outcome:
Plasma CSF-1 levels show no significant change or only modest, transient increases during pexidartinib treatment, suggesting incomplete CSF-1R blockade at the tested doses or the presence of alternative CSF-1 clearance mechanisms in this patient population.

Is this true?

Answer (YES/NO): NO